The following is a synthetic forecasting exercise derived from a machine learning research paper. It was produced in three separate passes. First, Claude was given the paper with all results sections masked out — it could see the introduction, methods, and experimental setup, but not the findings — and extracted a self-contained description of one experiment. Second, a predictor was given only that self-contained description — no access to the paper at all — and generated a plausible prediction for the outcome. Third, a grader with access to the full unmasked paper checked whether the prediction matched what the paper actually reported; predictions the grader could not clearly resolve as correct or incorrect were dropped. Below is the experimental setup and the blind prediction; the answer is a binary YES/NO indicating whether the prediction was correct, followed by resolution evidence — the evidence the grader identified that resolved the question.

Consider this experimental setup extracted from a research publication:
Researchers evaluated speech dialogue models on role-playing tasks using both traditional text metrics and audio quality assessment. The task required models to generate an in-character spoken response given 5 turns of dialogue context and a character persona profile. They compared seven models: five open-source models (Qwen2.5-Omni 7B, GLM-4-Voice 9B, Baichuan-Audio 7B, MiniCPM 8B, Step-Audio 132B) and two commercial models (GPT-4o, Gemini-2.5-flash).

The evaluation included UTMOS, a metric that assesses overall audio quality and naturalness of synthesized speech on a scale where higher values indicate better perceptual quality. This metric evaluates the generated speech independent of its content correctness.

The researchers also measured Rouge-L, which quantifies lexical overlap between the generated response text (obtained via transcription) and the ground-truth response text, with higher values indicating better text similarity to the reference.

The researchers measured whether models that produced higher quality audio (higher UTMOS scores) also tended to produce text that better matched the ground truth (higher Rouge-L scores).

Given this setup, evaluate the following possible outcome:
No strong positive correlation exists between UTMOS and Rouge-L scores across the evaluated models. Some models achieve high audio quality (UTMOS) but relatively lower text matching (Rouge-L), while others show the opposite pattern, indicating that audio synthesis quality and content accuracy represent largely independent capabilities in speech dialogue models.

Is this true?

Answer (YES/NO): YES